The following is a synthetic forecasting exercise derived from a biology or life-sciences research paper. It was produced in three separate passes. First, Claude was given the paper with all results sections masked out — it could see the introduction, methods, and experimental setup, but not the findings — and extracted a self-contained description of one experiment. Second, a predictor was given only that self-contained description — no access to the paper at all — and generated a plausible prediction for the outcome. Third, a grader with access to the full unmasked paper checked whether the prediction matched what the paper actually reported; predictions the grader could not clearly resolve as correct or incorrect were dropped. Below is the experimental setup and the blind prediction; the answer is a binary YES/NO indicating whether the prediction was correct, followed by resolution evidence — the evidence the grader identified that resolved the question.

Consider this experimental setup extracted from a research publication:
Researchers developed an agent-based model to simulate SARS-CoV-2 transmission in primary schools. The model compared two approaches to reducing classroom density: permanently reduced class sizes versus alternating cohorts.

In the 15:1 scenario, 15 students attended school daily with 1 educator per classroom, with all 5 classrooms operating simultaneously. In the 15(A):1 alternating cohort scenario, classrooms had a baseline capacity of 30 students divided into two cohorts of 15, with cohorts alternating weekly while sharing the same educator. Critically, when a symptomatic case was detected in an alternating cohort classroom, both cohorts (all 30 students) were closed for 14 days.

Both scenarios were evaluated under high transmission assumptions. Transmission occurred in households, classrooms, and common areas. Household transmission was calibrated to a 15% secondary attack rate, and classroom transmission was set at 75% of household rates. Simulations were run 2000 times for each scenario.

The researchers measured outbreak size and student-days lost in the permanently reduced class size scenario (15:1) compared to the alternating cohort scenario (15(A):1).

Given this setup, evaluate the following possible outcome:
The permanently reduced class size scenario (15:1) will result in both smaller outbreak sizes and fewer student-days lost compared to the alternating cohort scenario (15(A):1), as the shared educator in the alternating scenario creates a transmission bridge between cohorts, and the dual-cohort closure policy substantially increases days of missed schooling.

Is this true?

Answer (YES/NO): NO